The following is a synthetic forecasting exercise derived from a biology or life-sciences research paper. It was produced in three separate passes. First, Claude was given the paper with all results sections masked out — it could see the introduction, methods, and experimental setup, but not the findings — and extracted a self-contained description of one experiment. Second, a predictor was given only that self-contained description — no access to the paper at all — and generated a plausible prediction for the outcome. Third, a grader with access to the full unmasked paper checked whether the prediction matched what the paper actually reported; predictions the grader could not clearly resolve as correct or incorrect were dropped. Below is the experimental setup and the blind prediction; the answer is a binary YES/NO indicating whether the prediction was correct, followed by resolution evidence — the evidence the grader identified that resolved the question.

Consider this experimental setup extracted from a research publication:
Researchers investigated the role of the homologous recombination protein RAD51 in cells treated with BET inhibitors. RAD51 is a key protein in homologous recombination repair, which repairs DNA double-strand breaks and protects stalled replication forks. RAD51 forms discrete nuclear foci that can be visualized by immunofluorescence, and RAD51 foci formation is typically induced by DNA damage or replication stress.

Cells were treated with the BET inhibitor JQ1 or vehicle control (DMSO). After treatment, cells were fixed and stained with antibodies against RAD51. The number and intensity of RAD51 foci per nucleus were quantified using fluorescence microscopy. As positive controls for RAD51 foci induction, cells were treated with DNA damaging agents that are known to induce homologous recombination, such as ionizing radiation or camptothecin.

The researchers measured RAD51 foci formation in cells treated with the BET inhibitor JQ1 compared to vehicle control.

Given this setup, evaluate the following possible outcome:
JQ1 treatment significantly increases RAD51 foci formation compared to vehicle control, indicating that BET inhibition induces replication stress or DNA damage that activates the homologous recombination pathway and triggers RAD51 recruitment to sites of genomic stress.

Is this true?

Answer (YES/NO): YES